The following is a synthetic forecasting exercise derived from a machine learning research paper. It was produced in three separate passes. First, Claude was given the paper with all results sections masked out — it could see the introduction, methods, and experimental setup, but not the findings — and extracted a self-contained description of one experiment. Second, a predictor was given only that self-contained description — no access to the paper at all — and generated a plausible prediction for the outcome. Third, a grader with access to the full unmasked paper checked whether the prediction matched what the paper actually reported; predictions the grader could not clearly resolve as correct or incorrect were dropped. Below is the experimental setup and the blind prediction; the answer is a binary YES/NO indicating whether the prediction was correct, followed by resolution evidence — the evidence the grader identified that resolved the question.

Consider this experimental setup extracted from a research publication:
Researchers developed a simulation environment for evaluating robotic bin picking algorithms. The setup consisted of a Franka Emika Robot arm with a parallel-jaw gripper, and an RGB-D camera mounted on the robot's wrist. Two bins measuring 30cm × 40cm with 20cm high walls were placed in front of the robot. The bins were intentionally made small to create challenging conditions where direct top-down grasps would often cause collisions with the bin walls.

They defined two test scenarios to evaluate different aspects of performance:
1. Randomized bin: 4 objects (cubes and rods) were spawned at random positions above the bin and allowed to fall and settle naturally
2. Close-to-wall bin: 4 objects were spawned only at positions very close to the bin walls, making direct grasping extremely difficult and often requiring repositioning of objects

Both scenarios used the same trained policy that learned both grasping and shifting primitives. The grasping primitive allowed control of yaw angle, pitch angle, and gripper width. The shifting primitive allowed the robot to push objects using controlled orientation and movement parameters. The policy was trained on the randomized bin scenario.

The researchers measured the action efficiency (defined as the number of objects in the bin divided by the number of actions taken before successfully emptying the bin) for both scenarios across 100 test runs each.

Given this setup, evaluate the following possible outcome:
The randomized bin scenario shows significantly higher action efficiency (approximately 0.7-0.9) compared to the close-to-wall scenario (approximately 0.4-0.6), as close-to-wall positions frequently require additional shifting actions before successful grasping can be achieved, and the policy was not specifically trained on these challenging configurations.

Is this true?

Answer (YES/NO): NO